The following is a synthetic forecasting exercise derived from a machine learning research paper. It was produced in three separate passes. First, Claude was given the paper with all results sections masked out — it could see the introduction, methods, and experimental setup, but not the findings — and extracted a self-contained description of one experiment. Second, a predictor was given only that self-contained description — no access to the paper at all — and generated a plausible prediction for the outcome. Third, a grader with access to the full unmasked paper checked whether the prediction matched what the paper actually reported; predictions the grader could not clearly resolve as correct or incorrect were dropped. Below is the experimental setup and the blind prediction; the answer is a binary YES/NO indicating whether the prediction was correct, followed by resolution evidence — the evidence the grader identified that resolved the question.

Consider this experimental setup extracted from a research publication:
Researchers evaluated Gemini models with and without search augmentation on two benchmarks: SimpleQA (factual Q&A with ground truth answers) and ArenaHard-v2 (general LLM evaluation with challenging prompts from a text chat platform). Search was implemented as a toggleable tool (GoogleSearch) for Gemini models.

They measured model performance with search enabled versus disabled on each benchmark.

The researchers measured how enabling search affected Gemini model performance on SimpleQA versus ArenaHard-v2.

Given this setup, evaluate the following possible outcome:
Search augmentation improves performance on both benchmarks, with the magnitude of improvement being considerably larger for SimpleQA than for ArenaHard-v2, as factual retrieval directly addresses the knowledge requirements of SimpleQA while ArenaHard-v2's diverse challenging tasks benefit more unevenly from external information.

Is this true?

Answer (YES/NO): NO